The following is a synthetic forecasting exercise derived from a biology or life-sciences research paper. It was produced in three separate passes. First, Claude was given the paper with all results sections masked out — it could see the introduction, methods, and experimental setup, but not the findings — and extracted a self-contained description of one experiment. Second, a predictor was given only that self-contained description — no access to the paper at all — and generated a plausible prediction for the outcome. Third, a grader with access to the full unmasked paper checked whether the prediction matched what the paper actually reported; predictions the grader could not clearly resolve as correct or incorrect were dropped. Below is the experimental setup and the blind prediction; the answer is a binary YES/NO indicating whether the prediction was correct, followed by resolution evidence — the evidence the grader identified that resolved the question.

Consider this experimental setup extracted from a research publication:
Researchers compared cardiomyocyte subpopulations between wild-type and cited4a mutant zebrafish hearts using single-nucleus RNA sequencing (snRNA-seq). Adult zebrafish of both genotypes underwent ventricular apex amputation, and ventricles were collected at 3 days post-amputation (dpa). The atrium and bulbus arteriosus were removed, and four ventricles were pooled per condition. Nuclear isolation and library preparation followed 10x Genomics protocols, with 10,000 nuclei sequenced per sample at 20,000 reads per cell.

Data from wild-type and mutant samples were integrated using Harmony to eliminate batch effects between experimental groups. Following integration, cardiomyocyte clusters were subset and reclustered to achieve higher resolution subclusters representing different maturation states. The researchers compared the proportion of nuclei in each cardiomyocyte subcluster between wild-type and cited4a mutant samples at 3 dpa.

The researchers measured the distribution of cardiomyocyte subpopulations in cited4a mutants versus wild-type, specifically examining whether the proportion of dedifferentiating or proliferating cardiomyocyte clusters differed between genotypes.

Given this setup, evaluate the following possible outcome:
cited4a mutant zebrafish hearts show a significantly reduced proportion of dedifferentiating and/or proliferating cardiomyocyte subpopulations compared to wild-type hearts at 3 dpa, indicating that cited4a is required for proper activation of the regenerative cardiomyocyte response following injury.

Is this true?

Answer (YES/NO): NO